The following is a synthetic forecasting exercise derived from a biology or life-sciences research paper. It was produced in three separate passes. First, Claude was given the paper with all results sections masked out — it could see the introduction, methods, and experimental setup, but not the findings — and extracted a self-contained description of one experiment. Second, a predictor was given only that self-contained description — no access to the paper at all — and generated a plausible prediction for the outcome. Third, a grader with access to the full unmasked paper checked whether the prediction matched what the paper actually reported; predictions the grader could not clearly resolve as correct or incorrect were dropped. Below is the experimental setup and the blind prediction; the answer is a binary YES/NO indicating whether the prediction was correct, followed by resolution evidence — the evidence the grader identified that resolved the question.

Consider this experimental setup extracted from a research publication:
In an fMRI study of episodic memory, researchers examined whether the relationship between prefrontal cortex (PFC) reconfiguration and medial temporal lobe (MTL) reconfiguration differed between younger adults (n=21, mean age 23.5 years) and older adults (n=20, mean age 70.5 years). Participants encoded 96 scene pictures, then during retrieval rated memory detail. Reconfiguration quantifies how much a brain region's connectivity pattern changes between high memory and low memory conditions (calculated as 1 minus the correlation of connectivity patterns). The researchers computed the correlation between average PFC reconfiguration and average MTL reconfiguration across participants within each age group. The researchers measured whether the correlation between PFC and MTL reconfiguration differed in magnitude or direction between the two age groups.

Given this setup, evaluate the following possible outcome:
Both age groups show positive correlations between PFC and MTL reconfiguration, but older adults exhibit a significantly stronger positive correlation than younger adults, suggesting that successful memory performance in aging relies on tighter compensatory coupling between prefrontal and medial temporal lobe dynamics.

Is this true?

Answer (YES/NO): NO